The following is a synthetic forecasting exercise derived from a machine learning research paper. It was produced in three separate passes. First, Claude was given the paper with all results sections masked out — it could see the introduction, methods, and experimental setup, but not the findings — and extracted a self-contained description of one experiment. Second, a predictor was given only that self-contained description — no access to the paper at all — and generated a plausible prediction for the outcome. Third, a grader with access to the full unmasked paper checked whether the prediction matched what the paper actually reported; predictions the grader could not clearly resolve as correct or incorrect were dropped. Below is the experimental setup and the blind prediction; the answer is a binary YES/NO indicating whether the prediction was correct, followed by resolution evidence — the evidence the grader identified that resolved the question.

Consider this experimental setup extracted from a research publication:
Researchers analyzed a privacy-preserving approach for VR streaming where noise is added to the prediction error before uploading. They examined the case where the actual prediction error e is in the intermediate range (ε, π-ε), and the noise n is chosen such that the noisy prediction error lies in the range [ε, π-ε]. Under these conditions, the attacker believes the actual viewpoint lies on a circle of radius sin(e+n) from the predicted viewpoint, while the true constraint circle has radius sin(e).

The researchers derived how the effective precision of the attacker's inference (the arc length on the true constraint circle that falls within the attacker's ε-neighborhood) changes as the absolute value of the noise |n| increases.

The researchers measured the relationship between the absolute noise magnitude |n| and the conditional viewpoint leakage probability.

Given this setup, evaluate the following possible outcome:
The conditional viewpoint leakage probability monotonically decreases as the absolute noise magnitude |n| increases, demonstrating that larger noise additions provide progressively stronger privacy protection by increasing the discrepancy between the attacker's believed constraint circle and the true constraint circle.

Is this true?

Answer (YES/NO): YES